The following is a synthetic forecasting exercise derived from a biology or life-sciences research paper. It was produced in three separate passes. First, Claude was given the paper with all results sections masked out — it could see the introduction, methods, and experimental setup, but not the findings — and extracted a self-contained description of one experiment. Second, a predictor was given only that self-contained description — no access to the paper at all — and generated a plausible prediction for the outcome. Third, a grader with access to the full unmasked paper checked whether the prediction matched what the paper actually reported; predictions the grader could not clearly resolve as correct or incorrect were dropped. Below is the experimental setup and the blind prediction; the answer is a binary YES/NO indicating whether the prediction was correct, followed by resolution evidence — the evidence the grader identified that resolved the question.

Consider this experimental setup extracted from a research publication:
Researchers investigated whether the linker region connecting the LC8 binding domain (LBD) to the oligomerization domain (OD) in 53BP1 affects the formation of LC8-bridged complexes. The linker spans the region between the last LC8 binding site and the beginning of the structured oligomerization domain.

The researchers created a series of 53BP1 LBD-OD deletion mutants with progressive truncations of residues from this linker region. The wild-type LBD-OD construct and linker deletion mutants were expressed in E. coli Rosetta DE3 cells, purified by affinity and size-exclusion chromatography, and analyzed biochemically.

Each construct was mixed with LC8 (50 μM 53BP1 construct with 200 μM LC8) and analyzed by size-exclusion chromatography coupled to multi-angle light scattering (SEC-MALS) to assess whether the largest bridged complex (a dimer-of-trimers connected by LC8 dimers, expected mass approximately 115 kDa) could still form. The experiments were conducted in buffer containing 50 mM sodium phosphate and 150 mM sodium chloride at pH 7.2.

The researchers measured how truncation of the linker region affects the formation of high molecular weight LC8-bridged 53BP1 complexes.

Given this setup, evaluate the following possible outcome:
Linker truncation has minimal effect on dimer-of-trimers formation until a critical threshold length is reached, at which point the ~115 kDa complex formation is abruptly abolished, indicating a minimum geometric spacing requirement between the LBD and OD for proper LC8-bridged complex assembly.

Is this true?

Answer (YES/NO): NO